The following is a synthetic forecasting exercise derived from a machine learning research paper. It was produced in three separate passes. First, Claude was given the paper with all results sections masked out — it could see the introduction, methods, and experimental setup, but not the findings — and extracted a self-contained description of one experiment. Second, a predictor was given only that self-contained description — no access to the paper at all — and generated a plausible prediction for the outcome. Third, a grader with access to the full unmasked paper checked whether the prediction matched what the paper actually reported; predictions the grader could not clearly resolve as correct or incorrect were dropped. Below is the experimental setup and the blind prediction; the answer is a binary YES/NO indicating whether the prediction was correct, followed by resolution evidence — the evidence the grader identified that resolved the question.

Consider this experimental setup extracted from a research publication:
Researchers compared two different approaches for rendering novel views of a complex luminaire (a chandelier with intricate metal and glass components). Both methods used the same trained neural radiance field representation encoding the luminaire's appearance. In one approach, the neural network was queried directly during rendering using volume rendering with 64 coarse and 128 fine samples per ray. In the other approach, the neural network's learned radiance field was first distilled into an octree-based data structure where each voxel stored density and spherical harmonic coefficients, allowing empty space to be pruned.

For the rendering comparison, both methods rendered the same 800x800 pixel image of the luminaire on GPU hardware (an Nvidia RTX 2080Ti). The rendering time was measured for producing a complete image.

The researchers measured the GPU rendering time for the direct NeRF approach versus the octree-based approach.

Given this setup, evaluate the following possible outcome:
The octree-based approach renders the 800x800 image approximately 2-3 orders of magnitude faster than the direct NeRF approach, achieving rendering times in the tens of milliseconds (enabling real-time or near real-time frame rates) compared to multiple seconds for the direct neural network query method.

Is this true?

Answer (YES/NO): NO